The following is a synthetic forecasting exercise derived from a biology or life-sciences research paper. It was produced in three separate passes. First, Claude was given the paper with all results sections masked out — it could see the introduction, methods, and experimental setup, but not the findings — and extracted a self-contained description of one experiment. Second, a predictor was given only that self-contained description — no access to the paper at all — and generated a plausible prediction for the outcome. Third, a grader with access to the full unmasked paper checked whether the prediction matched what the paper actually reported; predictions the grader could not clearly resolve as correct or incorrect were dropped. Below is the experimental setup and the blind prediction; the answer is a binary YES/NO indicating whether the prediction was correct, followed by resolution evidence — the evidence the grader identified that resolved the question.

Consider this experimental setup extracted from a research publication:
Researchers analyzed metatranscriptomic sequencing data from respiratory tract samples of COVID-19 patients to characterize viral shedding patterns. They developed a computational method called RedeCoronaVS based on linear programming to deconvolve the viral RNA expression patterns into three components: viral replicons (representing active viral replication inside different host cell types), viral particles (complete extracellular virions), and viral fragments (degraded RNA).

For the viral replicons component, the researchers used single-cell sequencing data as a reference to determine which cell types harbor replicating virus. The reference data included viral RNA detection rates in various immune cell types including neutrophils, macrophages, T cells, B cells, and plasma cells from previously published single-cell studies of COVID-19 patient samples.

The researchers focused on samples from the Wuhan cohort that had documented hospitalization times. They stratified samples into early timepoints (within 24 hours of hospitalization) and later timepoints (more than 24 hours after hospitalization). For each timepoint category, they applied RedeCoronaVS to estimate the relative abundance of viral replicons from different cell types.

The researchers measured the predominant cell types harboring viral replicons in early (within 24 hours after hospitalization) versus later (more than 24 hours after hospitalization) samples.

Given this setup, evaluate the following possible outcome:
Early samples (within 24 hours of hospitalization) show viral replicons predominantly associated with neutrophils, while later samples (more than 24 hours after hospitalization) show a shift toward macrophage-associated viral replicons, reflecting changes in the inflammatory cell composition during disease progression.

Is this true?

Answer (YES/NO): NO